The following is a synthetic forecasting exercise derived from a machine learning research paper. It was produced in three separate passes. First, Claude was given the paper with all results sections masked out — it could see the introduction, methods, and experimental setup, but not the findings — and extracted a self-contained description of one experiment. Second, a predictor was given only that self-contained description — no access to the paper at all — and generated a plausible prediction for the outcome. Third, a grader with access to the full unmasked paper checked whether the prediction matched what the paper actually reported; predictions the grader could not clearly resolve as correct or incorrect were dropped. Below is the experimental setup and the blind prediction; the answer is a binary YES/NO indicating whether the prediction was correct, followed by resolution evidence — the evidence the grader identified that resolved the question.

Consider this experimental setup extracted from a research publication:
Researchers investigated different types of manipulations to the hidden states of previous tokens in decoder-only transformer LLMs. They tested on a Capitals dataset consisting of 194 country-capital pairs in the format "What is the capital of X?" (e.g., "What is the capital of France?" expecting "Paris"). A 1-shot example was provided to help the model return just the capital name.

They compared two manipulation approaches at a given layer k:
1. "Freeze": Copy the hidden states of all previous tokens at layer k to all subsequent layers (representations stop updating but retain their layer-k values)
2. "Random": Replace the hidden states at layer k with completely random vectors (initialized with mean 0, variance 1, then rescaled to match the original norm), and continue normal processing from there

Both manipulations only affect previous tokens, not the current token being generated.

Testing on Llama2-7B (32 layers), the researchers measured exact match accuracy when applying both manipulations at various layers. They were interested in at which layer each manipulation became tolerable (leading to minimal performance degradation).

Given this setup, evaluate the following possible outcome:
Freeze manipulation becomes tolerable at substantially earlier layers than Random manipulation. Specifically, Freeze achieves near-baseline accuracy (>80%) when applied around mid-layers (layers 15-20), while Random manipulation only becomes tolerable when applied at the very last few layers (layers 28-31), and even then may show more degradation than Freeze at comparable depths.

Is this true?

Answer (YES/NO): NO